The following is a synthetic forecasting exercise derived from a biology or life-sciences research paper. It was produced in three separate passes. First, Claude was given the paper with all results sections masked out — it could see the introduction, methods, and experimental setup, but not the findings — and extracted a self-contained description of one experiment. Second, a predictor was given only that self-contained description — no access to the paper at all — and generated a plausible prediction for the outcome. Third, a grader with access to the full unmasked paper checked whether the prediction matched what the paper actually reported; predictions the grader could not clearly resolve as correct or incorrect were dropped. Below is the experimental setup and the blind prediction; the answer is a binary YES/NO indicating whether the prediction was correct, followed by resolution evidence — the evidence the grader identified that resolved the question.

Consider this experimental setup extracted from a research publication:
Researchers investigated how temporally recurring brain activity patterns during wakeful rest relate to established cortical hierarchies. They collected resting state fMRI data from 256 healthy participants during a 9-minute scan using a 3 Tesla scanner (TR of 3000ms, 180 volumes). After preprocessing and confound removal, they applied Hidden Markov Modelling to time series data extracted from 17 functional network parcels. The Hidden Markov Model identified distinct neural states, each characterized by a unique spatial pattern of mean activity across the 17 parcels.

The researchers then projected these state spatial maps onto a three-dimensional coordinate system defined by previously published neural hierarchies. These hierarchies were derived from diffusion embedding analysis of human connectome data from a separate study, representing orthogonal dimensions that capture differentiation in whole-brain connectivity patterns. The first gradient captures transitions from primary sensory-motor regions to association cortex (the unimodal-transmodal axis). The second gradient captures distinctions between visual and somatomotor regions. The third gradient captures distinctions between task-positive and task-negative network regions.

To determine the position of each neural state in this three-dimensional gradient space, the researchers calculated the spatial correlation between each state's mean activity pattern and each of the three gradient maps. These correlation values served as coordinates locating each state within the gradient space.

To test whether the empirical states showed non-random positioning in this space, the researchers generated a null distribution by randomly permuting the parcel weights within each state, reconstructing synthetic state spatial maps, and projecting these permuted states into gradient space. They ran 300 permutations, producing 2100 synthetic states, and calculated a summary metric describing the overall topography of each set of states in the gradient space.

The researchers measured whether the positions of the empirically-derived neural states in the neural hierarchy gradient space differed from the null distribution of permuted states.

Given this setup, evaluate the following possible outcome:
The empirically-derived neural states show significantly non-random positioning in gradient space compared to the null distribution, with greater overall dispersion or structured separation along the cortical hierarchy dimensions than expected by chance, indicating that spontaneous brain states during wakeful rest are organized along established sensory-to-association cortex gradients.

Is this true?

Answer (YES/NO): YES